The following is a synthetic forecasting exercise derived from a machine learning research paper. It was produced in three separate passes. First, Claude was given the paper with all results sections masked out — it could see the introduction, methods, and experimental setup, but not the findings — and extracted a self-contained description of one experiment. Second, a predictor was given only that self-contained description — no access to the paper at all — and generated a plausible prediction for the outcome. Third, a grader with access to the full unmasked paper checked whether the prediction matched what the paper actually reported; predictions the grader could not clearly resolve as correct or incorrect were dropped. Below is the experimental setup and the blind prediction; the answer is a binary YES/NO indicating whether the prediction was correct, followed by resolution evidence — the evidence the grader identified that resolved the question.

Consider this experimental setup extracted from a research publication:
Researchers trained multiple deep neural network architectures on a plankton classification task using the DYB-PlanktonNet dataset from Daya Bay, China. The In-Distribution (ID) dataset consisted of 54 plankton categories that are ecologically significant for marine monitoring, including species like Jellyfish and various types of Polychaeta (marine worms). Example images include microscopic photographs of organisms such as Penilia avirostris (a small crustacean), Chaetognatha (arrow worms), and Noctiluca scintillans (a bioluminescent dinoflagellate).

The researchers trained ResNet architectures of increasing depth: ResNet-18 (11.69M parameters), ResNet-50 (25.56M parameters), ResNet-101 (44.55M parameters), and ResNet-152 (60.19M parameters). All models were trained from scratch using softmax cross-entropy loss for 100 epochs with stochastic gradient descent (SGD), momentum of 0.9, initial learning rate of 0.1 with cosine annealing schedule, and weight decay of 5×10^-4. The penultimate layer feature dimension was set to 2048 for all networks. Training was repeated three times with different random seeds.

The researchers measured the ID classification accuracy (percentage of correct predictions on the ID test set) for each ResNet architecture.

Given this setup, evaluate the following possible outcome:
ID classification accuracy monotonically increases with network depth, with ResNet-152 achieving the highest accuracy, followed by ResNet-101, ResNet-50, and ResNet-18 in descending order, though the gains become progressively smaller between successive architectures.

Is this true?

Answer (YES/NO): NO